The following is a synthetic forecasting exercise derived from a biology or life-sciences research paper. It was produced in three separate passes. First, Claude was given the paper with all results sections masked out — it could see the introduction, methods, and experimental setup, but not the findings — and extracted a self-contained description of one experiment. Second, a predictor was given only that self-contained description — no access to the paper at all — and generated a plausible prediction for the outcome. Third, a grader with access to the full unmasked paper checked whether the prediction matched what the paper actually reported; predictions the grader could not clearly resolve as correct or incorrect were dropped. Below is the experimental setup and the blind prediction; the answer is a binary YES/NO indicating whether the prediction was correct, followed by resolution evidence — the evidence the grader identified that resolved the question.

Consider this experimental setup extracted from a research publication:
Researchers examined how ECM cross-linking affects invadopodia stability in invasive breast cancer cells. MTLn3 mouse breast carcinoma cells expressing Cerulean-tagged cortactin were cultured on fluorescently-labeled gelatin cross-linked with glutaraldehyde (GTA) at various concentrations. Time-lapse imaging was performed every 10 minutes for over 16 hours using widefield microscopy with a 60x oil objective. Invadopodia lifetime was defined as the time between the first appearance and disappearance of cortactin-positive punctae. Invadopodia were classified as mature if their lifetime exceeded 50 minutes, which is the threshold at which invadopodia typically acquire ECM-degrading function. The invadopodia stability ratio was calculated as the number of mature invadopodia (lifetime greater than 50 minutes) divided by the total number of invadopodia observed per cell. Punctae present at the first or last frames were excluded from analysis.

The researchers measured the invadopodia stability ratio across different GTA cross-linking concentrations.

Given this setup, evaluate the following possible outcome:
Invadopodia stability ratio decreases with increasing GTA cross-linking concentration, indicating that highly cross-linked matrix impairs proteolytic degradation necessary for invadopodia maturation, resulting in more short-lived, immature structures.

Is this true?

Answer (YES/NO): NO